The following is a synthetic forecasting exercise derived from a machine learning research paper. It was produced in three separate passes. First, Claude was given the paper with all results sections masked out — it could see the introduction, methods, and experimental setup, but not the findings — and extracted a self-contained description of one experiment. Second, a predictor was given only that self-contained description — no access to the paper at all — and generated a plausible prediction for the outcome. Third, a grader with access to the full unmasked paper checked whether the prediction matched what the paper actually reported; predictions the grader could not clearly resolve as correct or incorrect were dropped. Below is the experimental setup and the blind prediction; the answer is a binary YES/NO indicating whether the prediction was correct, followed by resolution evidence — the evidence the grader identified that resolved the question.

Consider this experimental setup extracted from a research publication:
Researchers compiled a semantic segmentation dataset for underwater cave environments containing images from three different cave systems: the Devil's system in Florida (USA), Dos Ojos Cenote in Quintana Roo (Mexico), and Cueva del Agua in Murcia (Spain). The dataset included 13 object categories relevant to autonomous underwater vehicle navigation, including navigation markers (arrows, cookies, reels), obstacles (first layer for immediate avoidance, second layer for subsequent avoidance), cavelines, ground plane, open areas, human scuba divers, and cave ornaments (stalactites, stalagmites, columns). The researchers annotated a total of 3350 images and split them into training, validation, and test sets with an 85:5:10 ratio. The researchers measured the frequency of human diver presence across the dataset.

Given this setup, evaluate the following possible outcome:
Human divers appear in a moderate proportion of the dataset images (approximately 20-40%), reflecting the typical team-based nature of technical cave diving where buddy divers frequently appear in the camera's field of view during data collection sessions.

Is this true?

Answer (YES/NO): YES